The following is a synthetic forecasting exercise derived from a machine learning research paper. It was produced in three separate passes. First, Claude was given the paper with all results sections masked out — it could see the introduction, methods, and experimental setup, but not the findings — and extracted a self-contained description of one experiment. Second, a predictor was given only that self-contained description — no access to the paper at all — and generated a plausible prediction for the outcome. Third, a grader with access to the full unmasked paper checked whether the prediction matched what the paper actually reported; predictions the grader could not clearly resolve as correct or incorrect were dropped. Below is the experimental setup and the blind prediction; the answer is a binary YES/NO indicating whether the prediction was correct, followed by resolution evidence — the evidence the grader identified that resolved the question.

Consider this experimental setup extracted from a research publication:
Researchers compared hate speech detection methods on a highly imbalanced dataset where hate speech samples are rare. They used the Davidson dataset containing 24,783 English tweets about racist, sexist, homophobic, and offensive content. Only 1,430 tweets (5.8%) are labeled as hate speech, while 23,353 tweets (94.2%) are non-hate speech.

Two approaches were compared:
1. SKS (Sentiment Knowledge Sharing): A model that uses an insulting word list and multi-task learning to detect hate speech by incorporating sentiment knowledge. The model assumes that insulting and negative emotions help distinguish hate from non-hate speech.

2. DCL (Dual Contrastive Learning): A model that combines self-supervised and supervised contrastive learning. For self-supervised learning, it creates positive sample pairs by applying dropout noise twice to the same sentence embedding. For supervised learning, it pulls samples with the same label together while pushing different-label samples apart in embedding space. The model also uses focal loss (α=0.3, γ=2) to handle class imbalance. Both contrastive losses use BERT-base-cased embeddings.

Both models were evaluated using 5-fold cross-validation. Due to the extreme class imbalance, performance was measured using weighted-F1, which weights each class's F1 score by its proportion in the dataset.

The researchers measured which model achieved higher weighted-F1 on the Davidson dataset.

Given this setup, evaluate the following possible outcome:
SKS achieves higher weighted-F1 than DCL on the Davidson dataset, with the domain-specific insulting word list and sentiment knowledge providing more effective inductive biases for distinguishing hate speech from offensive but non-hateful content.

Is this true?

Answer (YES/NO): YES